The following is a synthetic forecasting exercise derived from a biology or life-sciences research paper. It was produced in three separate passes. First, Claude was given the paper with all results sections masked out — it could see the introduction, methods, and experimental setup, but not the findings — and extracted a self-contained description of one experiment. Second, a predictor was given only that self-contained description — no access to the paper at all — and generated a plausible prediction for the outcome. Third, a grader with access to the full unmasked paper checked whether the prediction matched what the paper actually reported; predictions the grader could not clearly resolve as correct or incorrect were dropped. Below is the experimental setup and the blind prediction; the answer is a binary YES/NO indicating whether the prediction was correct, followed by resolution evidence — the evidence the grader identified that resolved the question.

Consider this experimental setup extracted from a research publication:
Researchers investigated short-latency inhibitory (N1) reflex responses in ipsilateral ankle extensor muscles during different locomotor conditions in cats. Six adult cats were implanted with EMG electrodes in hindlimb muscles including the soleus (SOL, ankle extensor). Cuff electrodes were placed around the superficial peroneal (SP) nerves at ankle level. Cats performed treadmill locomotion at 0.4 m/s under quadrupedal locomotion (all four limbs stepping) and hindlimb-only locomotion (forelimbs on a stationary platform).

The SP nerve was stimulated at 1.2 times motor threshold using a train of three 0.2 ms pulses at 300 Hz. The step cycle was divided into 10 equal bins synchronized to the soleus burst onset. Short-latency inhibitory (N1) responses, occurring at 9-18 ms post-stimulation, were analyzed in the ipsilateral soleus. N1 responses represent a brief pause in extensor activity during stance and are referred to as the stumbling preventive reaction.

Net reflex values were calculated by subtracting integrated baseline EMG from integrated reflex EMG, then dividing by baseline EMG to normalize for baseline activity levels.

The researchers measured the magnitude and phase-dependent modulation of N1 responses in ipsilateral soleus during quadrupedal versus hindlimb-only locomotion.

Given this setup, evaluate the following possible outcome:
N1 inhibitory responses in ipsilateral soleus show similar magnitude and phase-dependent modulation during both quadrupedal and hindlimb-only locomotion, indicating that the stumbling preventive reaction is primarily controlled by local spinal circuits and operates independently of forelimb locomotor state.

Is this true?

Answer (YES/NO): YES